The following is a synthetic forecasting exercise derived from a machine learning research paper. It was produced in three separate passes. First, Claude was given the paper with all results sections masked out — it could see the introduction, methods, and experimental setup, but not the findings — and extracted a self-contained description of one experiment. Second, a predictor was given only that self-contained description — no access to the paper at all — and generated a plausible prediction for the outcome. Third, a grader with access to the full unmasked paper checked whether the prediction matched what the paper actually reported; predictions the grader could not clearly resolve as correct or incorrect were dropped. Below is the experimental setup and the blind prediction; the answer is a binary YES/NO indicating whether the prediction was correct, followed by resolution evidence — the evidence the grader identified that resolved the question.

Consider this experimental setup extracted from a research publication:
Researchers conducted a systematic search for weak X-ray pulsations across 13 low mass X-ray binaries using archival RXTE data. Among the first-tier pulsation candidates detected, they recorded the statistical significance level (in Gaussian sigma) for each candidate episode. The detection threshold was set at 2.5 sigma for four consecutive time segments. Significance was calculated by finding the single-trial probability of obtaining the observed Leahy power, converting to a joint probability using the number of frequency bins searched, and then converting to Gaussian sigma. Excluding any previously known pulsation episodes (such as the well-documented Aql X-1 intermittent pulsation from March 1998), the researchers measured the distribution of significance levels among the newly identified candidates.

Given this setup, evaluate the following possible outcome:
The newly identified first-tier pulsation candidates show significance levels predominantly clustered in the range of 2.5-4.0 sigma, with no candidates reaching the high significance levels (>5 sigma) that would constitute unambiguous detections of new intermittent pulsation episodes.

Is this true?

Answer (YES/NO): NO